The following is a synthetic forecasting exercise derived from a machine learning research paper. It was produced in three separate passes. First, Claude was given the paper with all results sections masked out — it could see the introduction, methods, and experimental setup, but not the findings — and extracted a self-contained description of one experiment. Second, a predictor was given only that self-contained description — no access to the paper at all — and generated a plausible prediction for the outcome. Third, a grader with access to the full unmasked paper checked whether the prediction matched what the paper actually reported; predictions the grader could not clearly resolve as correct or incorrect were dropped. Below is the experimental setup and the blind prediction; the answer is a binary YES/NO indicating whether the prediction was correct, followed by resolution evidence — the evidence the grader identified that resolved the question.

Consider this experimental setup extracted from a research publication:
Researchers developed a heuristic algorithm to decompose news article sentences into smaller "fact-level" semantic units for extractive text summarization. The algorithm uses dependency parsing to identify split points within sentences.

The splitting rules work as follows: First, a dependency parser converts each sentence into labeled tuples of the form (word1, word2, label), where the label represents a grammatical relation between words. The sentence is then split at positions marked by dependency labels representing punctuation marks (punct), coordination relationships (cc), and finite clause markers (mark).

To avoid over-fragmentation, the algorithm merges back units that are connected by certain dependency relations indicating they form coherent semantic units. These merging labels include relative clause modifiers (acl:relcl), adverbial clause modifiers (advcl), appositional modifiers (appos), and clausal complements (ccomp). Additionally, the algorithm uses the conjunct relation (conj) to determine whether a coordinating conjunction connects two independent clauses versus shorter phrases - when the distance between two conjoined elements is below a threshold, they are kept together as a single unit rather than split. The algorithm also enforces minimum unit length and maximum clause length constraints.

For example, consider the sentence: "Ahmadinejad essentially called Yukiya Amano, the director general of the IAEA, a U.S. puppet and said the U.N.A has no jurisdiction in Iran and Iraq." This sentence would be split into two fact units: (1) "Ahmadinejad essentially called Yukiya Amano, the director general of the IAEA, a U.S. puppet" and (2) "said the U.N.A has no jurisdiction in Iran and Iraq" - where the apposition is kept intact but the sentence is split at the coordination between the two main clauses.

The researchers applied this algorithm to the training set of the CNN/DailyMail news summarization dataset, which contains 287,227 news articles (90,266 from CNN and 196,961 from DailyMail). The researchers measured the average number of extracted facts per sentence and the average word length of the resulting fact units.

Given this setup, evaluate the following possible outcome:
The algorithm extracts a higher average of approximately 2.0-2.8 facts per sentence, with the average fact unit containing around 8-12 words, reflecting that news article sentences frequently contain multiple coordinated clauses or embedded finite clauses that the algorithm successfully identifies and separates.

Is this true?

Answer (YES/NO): NO